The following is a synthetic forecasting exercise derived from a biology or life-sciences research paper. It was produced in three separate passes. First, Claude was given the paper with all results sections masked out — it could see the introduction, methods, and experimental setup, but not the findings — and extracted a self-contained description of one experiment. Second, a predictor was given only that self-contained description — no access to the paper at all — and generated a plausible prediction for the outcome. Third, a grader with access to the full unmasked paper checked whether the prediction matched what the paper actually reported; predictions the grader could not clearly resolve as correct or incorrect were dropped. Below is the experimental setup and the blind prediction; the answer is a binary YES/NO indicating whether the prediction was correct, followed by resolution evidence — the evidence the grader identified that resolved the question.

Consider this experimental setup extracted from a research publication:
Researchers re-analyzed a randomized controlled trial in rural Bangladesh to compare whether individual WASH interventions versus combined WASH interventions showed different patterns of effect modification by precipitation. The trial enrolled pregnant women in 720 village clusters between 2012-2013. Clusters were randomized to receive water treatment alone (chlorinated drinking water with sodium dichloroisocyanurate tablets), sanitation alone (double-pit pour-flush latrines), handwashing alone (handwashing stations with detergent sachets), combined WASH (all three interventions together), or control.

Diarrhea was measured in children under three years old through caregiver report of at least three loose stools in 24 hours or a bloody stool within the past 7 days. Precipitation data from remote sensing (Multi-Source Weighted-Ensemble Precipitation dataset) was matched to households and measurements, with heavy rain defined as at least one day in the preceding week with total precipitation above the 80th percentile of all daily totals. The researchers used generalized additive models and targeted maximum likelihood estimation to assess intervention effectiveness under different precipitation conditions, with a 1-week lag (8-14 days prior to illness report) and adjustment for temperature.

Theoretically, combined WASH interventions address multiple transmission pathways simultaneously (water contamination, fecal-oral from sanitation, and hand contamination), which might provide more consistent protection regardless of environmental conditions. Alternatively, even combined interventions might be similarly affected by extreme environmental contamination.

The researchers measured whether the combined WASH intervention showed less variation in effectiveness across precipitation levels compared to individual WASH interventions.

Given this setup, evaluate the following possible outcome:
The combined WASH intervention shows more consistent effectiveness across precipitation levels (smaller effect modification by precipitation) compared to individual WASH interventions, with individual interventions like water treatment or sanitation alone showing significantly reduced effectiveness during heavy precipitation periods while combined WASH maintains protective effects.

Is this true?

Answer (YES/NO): NO